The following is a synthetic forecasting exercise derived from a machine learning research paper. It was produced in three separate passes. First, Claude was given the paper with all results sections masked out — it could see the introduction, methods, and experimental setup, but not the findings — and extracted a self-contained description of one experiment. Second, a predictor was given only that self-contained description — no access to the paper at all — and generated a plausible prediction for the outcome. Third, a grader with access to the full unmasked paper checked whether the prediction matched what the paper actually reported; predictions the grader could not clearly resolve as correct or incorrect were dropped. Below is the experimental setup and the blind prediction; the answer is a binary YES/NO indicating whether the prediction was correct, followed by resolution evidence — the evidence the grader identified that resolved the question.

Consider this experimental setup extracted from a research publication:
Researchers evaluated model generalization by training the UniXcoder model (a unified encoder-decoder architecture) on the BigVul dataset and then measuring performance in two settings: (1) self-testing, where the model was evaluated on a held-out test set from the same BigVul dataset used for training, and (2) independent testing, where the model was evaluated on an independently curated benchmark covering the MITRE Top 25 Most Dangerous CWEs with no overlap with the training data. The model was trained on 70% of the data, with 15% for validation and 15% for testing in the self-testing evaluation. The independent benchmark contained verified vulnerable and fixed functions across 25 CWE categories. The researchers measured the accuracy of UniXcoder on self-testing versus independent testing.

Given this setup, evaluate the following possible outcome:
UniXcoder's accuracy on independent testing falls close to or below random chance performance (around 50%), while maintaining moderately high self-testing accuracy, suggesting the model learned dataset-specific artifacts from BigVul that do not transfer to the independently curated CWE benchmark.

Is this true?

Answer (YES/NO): YES